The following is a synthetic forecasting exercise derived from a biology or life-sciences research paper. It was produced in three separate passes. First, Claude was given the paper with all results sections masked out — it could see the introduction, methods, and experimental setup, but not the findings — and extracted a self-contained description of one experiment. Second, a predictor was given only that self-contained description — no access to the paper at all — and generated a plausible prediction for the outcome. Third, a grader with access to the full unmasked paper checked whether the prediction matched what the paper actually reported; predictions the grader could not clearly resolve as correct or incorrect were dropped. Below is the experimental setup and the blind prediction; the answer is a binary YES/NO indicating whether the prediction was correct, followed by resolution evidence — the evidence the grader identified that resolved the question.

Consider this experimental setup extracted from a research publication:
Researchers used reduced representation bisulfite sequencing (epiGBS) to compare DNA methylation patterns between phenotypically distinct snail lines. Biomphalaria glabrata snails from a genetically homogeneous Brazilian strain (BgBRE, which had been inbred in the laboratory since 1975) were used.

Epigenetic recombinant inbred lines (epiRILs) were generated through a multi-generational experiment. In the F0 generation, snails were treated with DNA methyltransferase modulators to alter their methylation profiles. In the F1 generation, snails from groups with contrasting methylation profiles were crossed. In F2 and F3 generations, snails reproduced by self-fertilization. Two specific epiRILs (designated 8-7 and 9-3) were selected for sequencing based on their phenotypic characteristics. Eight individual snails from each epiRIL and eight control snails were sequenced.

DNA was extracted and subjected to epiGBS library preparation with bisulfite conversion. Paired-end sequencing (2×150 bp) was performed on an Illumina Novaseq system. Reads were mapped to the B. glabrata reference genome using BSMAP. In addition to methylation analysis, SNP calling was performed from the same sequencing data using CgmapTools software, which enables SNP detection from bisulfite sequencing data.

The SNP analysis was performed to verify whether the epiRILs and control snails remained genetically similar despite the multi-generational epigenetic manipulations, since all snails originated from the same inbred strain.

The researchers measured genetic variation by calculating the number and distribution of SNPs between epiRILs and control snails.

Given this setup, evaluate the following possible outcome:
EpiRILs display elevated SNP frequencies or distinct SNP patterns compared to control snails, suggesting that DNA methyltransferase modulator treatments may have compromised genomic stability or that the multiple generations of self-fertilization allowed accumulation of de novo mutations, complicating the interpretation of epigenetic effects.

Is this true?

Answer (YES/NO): NO